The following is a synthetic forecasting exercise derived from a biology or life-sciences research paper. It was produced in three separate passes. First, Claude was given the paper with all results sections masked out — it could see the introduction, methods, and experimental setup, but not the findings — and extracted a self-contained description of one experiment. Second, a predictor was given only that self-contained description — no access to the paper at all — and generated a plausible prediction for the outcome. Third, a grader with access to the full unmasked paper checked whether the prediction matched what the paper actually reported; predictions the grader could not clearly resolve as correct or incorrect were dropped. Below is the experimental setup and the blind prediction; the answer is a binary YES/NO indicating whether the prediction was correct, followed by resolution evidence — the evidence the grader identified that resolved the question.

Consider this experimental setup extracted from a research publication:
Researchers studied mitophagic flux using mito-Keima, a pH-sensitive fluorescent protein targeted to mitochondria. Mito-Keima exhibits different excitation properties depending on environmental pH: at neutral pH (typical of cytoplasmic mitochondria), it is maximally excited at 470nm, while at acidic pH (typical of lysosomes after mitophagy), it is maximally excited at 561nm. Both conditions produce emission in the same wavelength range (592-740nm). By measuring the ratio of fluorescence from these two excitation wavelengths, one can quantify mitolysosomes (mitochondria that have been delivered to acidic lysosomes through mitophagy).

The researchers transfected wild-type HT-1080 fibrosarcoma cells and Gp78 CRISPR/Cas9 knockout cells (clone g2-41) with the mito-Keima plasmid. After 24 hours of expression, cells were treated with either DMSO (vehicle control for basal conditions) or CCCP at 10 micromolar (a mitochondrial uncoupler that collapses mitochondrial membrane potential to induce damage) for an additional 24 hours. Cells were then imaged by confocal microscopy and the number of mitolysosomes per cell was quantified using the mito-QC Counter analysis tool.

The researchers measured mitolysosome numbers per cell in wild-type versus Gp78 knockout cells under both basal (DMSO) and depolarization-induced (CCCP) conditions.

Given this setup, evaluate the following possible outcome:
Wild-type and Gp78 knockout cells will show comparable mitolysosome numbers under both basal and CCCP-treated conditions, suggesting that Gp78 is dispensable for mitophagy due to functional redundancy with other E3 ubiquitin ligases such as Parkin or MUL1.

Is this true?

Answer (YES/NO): NO